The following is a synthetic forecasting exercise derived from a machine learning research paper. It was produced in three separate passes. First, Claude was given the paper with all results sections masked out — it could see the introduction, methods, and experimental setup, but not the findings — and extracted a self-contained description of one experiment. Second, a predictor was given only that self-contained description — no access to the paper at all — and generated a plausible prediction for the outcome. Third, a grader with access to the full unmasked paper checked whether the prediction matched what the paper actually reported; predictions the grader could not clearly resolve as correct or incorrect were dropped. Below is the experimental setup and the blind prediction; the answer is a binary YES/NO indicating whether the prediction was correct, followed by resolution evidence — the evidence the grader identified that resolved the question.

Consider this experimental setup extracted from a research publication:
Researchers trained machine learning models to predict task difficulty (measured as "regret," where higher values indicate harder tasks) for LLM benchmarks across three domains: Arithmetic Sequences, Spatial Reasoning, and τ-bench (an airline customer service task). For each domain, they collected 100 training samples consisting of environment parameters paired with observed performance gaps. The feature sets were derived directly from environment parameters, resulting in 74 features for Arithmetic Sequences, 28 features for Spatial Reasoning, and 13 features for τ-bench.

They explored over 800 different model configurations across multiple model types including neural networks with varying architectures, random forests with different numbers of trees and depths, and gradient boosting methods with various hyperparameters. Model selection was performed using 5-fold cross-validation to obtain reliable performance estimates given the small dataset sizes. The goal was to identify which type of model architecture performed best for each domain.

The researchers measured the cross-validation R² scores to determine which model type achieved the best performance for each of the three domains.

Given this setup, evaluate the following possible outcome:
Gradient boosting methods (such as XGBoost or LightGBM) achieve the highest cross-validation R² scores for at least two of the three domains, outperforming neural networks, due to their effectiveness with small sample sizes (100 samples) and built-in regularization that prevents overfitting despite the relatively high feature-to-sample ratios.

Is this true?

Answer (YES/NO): NO